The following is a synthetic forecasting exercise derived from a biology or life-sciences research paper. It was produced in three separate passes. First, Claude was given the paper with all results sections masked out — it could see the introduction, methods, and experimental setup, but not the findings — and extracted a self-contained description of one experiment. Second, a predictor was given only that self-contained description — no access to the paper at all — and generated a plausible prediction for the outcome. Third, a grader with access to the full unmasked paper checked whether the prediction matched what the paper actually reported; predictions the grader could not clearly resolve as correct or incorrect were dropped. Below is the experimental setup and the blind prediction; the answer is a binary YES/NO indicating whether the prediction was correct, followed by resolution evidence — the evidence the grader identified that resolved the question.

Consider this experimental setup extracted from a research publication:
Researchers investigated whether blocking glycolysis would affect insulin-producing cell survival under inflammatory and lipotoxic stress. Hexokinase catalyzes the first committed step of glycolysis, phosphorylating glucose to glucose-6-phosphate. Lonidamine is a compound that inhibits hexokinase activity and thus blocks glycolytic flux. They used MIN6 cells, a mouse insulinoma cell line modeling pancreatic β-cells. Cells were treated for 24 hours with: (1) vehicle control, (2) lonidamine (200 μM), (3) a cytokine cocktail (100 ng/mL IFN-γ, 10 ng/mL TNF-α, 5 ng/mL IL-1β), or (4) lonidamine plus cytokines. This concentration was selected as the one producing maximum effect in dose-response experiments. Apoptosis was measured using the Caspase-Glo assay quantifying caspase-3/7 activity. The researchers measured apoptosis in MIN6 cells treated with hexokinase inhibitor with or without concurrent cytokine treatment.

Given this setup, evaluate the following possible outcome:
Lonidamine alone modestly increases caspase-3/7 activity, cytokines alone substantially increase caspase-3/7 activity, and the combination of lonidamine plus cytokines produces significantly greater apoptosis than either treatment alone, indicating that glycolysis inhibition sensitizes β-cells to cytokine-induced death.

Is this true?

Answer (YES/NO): NO